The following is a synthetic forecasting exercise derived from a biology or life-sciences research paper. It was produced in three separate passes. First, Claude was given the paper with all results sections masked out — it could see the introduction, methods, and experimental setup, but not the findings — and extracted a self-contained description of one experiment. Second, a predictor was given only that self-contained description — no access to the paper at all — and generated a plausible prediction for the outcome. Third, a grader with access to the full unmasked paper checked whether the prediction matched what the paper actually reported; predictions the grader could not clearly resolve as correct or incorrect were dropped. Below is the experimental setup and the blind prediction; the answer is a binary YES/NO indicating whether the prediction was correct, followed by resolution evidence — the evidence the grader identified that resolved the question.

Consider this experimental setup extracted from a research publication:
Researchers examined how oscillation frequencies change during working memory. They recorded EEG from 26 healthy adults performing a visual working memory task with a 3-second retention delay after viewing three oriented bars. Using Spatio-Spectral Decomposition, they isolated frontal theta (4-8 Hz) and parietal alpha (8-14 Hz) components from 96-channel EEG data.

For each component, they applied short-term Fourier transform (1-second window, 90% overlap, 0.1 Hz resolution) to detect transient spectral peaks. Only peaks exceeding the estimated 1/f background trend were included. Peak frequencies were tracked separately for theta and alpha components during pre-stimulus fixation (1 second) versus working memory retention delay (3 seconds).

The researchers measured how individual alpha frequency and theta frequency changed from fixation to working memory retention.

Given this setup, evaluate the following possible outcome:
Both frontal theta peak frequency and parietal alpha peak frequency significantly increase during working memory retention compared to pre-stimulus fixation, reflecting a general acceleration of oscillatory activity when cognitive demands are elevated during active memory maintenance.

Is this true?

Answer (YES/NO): NO